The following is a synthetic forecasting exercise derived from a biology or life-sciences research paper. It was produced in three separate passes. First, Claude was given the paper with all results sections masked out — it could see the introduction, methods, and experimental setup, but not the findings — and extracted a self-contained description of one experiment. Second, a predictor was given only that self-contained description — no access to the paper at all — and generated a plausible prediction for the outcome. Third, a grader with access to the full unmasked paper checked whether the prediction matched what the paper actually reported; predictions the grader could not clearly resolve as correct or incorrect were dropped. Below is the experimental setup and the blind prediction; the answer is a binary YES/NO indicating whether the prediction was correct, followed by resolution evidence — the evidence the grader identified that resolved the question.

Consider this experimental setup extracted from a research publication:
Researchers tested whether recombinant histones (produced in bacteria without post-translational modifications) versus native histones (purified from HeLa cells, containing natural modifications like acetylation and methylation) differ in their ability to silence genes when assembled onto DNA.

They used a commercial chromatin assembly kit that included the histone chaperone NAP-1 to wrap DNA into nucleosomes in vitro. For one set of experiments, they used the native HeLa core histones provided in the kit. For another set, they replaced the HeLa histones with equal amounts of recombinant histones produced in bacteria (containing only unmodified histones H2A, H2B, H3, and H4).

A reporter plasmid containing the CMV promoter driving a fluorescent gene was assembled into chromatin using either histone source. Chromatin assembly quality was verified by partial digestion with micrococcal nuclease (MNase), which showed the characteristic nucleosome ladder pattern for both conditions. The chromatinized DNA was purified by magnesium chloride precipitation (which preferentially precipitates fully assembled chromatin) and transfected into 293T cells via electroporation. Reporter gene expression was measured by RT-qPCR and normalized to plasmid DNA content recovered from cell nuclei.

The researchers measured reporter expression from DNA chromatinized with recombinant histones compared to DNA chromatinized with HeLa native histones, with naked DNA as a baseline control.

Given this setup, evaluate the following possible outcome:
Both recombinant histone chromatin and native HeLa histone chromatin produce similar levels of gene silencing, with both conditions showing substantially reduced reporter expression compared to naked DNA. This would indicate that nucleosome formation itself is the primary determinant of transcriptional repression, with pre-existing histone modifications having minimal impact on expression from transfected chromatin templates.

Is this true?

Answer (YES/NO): NO